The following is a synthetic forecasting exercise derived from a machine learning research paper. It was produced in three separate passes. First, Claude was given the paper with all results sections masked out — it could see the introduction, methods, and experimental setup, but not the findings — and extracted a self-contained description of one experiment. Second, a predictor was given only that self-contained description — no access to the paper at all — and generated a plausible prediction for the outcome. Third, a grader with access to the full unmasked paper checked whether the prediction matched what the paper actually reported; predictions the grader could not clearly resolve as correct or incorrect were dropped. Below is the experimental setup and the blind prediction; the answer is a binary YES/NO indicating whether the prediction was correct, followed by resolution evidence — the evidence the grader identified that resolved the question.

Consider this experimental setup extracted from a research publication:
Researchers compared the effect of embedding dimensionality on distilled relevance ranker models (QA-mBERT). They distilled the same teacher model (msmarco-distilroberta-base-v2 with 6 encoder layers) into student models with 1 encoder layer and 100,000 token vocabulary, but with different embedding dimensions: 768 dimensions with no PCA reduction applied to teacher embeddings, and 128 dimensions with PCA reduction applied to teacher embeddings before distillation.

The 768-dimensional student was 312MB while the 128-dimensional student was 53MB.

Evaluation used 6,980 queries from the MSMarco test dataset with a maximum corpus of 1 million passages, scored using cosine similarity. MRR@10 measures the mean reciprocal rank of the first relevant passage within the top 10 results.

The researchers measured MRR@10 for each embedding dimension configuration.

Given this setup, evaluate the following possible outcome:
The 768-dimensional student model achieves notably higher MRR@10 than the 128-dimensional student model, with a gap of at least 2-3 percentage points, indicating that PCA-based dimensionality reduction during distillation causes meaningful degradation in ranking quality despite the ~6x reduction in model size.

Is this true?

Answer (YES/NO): YES